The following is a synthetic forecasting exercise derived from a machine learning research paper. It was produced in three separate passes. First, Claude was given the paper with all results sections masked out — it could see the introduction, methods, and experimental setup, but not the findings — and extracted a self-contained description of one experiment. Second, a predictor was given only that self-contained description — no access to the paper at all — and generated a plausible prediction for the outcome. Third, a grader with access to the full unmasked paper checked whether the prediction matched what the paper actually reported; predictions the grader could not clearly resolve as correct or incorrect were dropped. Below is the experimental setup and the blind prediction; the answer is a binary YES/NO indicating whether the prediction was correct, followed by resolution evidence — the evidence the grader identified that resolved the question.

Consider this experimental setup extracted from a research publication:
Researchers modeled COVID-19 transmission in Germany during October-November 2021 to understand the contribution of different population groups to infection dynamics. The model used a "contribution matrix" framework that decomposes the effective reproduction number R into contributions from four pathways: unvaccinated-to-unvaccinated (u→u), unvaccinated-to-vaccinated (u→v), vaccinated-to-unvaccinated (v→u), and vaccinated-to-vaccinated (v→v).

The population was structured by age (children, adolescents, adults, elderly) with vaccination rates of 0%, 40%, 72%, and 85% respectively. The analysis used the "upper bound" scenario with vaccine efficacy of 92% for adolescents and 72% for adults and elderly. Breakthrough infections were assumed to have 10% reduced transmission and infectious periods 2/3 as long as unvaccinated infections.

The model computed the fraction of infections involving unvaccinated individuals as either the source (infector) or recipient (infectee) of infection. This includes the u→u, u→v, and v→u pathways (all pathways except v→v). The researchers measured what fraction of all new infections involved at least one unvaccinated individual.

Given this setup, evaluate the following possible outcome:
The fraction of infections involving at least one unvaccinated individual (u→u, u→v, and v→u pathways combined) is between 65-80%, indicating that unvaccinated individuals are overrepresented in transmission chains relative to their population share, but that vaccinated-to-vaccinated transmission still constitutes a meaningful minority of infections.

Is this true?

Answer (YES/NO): NO